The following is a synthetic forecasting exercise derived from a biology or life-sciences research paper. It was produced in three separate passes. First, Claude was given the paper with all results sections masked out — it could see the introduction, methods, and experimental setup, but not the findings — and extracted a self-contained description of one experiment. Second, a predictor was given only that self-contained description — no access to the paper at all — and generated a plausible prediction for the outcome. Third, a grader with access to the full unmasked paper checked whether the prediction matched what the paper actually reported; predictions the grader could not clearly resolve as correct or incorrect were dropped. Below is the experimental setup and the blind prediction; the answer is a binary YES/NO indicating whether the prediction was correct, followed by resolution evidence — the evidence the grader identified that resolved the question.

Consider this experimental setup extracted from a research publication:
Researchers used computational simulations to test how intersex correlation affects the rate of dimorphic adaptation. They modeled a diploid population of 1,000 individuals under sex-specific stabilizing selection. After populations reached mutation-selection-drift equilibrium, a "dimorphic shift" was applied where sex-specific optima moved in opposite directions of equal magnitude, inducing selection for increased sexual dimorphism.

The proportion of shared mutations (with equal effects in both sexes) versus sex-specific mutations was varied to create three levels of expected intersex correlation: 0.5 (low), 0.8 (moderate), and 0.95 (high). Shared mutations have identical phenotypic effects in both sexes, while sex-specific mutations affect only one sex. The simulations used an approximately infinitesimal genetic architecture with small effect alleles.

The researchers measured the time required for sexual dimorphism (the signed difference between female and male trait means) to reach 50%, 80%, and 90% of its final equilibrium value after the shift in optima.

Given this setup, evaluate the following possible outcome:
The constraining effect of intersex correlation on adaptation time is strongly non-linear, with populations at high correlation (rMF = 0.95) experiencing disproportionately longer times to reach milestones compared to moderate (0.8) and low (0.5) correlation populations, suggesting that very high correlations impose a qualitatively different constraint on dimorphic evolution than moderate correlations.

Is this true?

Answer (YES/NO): YES